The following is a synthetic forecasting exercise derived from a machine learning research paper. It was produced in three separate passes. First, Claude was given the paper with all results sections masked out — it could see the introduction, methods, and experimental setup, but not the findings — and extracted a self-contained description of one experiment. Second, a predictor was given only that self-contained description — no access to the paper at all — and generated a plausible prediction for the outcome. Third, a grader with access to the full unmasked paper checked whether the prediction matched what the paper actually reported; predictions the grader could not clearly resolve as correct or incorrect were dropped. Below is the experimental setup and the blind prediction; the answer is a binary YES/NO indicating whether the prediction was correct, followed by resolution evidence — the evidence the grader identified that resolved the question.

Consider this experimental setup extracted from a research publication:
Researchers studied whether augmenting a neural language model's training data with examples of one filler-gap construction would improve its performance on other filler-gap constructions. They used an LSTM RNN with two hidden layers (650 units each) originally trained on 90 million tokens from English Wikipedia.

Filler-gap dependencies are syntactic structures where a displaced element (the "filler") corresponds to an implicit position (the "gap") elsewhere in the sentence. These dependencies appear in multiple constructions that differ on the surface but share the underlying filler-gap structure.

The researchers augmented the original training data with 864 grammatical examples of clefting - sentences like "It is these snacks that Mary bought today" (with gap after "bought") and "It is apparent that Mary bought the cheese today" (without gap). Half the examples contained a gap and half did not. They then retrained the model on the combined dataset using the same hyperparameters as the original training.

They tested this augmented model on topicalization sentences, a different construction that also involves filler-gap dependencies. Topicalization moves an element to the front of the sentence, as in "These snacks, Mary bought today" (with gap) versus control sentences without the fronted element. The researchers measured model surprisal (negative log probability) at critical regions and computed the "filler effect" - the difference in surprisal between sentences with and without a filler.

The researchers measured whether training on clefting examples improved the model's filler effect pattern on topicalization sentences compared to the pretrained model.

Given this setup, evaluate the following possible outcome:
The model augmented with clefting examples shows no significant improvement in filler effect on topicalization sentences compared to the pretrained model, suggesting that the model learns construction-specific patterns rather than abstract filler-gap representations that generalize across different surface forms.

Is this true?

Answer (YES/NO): YES